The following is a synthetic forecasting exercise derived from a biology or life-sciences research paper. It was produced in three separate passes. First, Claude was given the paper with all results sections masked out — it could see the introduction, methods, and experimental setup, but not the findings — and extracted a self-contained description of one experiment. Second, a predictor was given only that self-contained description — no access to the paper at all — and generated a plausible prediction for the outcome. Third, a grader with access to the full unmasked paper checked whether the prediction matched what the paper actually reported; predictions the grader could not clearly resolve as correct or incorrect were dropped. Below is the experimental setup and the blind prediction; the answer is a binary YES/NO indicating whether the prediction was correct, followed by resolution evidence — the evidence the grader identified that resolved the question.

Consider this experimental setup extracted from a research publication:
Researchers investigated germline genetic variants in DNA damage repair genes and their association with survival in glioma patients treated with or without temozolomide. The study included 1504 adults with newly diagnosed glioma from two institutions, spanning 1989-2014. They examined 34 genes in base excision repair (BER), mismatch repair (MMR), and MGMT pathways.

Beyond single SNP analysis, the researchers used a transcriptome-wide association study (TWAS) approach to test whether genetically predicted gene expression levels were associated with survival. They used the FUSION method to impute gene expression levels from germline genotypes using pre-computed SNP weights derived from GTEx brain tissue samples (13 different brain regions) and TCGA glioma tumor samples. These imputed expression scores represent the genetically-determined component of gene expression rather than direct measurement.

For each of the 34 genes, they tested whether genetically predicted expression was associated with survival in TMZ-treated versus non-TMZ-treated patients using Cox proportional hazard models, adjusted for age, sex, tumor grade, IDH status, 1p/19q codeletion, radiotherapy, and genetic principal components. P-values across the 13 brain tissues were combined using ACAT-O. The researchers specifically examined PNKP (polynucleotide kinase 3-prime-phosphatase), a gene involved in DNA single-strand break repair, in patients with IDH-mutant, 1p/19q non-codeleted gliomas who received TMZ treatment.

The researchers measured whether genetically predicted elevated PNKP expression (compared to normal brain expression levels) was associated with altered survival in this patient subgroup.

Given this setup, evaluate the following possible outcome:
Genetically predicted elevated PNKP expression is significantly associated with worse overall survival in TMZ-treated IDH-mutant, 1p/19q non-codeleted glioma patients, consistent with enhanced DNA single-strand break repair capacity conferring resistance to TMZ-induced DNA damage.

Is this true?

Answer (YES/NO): YES